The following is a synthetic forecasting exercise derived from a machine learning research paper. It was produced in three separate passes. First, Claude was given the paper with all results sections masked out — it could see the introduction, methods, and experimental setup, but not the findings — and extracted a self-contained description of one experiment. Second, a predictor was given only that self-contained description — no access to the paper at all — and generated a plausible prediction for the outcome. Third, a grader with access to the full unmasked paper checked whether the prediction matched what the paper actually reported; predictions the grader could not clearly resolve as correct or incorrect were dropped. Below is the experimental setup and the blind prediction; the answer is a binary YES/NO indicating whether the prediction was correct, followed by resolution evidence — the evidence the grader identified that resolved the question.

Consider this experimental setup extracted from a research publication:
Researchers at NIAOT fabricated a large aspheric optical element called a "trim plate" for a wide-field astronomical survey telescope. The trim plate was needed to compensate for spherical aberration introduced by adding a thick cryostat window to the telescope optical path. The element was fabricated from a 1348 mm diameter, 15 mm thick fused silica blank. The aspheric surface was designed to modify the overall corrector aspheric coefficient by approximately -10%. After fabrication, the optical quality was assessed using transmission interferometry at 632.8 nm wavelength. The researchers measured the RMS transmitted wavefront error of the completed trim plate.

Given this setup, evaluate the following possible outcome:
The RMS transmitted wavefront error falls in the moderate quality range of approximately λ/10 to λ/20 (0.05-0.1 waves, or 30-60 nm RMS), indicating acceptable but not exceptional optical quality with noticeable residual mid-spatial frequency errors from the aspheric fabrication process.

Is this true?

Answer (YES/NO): YES